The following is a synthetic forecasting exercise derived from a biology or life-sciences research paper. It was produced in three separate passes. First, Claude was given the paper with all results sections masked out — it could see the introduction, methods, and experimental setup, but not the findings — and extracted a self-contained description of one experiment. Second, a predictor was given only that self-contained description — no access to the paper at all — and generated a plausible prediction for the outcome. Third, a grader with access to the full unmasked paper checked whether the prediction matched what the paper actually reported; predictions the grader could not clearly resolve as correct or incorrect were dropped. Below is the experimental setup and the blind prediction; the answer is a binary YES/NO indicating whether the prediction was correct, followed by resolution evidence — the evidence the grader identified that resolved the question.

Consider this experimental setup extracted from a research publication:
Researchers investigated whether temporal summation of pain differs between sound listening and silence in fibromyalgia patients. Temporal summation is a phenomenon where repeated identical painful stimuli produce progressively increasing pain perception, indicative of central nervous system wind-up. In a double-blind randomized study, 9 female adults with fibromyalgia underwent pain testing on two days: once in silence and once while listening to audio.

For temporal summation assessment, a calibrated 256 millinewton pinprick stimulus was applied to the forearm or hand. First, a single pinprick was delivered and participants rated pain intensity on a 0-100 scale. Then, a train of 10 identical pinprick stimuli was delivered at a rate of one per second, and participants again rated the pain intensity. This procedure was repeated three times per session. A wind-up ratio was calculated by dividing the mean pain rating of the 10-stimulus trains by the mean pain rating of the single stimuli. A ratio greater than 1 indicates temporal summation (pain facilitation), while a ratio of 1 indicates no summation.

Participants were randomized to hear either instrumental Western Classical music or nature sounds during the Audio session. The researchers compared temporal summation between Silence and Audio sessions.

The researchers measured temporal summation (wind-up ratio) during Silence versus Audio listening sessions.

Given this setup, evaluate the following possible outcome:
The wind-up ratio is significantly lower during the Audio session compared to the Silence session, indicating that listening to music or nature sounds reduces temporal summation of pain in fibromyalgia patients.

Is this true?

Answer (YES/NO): YES